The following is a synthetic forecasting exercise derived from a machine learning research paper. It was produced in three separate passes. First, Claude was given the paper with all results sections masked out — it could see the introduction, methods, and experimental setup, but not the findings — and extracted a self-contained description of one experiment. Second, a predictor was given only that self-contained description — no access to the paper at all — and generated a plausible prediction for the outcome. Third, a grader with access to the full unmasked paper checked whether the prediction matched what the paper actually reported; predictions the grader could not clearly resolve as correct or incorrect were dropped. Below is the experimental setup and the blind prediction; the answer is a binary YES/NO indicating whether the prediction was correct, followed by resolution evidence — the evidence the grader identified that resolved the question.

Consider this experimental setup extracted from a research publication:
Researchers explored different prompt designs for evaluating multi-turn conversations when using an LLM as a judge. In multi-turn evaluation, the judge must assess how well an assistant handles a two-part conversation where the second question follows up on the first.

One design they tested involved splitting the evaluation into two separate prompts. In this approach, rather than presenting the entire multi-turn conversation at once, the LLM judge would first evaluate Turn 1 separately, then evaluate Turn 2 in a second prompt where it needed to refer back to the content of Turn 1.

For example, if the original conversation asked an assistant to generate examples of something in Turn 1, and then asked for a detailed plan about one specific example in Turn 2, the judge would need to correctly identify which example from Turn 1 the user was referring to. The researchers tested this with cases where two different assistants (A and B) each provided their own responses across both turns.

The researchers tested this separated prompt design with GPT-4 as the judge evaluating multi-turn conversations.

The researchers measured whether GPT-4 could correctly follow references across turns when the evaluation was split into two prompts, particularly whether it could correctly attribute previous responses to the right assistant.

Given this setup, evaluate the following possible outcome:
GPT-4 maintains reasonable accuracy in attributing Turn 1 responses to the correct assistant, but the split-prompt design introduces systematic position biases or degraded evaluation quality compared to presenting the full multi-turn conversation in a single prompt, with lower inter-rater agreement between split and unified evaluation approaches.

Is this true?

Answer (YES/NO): NO